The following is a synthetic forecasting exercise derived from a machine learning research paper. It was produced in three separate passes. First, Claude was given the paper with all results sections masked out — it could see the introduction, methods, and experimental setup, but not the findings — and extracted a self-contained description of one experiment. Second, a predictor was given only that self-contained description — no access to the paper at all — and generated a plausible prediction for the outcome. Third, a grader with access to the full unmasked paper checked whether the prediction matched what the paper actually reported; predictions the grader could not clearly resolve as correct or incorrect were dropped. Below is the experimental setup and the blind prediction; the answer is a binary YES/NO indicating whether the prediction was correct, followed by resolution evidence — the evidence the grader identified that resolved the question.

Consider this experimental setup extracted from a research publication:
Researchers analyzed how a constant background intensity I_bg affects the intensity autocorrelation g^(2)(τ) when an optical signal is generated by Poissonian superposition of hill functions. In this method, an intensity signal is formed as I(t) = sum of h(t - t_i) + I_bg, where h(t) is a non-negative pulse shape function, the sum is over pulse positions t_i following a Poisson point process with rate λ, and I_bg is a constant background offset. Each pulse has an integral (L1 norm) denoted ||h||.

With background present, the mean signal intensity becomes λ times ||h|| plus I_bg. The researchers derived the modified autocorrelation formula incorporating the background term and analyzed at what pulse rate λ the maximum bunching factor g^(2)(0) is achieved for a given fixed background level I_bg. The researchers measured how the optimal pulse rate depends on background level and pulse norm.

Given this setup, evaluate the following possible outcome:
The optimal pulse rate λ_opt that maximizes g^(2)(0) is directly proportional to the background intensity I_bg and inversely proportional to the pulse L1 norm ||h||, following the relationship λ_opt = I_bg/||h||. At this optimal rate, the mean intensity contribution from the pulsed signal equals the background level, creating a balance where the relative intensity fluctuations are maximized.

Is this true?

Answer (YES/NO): YES